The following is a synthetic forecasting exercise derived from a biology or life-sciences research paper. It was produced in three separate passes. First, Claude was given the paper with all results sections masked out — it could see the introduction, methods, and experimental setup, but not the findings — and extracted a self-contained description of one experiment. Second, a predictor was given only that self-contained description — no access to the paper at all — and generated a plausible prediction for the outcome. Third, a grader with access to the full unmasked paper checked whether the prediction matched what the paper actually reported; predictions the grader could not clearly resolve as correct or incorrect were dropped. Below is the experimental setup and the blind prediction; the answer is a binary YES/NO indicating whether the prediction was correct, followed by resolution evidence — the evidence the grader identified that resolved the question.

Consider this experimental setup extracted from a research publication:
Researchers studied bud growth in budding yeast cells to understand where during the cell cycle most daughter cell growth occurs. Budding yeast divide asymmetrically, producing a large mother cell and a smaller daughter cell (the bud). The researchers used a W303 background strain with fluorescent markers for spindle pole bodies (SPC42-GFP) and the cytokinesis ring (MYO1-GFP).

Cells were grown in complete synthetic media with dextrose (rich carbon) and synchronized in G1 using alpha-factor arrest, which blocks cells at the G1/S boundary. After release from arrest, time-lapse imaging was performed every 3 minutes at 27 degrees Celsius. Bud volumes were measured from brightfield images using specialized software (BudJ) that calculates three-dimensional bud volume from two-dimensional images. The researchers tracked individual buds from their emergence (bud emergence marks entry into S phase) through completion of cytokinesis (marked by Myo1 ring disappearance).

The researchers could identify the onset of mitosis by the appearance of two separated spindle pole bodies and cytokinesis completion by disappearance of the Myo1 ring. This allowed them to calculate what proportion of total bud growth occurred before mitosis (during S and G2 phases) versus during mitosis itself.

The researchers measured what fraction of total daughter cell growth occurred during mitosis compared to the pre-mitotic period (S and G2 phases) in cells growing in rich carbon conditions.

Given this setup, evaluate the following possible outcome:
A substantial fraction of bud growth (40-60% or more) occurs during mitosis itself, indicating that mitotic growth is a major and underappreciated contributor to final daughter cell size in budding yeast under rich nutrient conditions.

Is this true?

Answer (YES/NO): YES